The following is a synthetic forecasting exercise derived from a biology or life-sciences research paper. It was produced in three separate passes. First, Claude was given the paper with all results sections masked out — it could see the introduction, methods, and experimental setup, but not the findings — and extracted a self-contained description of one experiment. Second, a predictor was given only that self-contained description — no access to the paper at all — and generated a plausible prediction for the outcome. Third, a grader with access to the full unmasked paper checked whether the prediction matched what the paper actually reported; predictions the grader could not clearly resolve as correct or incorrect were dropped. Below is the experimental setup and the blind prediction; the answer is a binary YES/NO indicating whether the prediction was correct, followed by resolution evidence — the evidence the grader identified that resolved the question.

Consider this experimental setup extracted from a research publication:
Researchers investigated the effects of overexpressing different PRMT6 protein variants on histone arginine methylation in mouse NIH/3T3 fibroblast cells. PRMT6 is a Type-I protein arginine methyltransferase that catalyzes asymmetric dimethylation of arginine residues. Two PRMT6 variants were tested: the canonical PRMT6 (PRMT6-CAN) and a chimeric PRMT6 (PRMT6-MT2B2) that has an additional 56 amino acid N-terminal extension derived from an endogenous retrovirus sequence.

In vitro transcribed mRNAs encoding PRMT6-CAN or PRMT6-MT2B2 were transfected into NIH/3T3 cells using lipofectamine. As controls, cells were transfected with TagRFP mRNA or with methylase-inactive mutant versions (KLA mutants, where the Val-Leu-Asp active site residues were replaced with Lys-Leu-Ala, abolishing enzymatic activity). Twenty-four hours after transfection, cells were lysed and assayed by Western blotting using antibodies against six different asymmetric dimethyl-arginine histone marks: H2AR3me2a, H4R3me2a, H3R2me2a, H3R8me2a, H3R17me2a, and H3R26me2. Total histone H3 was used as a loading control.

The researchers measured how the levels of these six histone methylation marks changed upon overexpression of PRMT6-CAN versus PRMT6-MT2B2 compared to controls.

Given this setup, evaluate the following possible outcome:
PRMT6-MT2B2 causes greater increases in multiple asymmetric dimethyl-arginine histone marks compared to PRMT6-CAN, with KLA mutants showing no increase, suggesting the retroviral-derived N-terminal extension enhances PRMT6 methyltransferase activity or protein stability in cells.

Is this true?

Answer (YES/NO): NO